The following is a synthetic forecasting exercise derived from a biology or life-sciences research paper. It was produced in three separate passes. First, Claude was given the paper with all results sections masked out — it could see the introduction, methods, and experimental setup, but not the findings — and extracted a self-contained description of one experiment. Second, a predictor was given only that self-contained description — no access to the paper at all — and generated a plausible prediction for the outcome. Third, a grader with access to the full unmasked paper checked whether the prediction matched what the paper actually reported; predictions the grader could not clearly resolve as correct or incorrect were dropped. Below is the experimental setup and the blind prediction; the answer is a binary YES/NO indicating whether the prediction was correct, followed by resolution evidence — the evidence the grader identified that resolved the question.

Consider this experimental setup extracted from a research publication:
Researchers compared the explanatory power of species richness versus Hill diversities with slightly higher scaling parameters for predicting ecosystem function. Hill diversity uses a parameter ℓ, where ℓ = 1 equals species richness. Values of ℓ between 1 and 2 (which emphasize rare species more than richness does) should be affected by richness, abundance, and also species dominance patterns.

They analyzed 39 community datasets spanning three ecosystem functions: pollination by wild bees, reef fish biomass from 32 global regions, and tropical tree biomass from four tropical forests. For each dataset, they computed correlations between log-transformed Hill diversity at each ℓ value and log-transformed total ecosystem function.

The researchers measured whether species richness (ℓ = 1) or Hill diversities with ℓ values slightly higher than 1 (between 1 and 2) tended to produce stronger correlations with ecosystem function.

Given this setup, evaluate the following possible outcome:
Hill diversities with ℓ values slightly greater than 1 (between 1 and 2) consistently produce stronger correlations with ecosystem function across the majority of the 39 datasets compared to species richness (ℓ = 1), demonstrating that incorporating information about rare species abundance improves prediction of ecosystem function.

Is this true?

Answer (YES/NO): YES